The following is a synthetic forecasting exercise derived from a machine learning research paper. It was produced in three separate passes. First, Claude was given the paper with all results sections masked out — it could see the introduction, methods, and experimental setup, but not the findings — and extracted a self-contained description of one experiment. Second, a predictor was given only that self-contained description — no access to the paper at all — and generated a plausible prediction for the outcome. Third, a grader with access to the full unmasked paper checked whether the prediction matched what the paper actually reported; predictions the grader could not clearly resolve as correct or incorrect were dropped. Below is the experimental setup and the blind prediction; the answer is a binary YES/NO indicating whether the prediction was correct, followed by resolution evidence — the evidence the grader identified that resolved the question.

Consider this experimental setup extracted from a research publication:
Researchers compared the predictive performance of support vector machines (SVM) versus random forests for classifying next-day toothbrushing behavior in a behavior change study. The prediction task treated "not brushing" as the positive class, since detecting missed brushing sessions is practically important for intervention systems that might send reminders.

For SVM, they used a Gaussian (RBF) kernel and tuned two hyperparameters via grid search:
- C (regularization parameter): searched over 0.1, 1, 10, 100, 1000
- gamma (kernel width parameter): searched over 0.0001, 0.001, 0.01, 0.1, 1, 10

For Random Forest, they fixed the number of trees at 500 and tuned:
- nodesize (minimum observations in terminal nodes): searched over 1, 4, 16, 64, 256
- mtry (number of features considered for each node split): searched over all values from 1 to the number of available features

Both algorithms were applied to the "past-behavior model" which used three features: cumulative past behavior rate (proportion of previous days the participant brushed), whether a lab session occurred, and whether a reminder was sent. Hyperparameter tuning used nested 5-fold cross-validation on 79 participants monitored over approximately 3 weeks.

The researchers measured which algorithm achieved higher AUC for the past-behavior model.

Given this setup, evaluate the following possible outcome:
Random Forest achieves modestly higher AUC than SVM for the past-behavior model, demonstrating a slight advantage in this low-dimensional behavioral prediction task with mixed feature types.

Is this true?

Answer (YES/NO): NO